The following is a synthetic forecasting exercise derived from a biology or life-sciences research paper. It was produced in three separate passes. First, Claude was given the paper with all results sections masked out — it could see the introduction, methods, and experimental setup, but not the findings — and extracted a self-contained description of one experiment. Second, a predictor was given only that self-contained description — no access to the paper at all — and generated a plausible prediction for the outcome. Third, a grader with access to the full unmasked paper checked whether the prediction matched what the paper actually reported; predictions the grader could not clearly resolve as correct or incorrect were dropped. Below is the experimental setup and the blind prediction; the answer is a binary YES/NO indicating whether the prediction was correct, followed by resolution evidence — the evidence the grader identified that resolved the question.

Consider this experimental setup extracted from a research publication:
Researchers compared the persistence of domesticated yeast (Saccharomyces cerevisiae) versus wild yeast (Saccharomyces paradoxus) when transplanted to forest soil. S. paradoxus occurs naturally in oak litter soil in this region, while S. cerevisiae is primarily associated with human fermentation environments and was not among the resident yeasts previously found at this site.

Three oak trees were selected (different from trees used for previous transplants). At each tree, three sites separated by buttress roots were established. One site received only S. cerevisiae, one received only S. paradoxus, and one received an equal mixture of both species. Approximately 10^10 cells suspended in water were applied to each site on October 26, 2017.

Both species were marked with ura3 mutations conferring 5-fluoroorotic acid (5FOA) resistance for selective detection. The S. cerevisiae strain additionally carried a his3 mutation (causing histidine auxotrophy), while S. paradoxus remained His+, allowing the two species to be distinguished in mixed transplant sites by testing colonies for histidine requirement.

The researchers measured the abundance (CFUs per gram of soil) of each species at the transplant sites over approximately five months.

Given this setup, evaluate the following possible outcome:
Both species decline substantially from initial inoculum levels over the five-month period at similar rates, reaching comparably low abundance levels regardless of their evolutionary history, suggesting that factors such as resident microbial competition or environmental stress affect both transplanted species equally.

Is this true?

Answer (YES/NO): YES